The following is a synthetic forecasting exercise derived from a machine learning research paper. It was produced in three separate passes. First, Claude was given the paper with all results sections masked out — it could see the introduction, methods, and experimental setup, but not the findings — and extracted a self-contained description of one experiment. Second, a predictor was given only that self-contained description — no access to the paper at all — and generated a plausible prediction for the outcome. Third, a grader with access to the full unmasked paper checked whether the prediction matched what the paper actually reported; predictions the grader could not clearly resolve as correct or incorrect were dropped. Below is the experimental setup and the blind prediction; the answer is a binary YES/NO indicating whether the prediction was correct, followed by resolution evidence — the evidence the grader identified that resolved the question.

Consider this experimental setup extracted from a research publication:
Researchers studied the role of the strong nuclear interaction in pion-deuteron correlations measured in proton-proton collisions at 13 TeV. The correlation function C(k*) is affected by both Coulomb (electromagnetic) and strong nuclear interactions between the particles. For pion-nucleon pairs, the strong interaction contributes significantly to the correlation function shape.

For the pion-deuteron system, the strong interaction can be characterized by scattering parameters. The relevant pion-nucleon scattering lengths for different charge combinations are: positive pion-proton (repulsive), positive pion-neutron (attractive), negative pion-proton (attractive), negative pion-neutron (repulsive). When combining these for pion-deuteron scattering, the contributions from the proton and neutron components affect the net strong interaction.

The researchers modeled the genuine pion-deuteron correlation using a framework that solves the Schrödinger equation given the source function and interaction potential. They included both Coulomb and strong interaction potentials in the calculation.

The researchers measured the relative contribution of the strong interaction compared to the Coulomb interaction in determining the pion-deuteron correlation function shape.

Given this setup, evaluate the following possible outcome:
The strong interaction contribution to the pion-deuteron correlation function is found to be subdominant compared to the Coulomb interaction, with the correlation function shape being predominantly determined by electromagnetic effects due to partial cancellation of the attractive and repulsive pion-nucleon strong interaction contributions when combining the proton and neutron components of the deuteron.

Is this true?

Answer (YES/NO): YES